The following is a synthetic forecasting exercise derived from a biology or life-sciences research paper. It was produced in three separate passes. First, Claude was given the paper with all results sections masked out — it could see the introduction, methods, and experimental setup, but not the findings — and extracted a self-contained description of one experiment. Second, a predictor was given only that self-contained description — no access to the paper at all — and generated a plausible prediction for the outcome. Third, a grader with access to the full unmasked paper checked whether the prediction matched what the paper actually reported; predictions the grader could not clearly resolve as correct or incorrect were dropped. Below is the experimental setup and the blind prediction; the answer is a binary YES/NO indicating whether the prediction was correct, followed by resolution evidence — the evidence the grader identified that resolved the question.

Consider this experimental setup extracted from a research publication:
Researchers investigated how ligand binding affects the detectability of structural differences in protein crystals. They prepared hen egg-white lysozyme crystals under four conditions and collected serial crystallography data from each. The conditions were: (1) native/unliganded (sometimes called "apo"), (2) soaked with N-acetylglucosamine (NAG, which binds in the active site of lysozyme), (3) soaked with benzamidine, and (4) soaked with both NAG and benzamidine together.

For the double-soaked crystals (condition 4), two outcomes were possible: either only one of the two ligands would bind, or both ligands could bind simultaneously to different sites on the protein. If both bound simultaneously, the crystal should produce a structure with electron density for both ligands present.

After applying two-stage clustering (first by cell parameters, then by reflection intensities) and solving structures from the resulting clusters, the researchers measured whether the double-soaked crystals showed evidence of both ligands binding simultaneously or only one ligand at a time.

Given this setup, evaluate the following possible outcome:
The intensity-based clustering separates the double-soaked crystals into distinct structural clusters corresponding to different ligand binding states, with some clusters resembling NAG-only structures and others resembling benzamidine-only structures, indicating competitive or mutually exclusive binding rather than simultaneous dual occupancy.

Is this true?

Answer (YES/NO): NO